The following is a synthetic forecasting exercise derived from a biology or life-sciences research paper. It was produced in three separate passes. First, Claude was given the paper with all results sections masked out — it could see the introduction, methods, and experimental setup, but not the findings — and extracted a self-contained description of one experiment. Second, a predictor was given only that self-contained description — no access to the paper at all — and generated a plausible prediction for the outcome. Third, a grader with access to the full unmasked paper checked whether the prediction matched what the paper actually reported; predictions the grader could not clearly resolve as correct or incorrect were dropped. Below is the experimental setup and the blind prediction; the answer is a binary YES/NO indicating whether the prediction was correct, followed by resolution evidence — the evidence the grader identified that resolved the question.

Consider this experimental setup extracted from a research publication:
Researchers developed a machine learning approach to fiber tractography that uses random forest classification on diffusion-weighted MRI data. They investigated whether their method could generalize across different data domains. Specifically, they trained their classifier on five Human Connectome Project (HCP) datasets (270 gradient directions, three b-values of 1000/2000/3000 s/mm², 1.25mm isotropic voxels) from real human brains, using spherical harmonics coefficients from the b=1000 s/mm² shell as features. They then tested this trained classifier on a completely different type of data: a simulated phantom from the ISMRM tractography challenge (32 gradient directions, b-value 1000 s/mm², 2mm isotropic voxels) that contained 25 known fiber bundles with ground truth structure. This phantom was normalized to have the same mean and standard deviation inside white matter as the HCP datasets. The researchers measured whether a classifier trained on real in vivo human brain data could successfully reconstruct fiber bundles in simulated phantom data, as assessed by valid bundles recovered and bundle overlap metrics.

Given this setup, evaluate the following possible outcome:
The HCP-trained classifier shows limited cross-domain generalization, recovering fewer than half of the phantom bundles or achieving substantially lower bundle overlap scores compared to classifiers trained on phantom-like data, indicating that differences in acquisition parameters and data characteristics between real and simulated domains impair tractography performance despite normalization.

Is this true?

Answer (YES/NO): NO